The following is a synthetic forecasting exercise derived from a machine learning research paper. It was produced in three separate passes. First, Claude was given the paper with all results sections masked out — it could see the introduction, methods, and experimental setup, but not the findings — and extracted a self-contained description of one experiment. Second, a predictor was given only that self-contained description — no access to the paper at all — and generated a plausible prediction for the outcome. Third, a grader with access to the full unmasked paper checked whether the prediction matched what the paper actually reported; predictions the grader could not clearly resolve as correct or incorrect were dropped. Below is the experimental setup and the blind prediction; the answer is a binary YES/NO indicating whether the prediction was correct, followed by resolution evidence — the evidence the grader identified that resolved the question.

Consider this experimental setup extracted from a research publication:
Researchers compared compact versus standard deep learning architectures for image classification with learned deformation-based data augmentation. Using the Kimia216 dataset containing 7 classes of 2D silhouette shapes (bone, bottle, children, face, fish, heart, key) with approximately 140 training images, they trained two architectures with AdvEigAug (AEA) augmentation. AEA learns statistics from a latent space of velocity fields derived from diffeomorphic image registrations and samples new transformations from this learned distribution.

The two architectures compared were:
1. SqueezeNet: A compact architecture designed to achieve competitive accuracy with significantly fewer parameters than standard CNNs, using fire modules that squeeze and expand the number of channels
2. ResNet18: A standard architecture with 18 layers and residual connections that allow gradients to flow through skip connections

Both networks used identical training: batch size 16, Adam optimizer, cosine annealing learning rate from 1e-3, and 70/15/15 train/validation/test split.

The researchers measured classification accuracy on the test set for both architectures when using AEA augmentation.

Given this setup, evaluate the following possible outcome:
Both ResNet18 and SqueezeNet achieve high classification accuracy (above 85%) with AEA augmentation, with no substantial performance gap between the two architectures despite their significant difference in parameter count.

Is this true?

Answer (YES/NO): NO